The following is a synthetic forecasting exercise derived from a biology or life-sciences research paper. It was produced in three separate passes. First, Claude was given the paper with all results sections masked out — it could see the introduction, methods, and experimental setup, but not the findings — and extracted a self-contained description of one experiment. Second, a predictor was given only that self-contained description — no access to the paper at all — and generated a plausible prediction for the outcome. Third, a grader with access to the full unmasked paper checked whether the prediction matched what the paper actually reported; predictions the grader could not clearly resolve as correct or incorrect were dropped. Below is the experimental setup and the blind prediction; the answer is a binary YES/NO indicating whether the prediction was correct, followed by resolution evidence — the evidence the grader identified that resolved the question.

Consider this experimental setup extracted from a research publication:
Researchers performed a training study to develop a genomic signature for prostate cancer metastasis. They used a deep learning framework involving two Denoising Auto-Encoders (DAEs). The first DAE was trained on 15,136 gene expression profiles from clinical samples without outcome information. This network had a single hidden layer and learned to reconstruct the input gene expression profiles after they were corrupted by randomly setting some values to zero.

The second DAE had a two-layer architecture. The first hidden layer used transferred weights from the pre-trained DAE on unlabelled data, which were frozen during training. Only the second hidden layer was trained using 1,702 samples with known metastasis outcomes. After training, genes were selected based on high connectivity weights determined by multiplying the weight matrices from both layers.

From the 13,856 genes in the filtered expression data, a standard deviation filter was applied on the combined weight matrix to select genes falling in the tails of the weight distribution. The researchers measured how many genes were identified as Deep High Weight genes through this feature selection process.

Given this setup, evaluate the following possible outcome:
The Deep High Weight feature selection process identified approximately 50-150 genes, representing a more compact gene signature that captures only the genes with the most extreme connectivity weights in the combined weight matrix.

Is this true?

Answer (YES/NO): YES